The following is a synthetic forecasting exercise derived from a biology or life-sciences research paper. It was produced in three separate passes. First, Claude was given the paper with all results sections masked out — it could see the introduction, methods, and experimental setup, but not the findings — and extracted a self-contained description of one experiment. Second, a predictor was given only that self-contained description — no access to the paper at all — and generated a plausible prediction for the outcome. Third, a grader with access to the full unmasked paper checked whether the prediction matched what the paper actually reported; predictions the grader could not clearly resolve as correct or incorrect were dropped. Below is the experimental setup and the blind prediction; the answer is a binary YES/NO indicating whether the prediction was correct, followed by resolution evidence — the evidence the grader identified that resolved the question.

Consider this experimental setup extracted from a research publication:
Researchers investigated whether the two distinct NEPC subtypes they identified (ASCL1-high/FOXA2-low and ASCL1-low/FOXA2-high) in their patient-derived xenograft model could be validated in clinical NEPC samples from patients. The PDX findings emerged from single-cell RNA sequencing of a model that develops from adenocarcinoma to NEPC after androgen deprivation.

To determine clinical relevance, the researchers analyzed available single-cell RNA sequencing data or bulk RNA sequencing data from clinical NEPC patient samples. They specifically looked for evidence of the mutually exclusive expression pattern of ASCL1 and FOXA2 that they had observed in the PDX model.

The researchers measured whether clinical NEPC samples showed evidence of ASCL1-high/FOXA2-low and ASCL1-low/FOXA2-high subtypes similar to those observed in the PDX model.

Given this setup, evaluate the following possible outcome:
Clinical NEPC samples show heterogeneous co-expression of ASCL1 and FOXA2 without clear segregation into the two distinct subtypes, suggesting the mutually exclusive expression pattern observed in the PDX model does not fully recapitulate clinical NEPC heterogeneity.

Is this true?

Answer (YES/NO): NO